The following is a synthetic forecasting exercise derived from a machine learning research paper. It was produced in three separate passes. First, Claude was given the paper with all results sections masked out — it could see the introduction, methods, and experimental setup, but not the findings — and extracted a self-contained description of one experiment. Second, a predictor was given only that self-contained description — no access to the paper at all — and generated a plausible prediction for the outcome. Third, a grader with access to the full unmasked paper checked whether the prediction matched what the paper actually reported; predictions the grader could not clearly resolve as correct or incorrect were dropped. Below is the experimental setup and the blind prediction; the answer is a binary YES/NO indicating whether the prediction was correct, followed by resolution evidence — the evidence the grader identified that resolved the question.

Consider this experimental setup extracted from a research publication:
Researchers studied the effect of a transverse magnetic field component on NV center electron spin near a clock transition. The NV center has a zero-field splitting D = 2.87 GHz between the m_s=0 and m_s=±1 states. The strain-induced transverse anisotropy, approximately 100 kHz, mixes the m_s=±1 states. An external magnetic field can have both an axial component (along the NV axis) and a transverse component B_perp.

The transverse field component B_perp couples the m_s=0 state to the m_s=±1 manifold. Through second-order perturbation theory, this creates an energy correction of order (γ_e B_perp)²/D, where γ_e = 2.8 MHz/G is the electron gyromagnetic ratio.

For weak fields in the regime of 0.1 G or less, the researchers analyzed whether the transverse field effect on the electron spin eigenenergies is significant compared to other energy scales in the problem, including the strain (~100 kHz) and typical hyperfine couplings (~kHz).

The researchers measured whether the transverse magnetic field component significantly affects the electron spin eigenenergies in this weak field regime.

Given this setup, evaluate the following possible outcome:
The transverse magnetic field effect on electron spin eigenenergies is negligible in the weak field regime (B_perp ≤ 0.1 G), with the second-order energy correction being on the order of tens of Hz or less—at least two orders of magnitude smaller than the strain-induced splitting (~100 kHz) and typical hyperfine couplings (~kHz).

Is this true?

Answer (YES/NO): YES